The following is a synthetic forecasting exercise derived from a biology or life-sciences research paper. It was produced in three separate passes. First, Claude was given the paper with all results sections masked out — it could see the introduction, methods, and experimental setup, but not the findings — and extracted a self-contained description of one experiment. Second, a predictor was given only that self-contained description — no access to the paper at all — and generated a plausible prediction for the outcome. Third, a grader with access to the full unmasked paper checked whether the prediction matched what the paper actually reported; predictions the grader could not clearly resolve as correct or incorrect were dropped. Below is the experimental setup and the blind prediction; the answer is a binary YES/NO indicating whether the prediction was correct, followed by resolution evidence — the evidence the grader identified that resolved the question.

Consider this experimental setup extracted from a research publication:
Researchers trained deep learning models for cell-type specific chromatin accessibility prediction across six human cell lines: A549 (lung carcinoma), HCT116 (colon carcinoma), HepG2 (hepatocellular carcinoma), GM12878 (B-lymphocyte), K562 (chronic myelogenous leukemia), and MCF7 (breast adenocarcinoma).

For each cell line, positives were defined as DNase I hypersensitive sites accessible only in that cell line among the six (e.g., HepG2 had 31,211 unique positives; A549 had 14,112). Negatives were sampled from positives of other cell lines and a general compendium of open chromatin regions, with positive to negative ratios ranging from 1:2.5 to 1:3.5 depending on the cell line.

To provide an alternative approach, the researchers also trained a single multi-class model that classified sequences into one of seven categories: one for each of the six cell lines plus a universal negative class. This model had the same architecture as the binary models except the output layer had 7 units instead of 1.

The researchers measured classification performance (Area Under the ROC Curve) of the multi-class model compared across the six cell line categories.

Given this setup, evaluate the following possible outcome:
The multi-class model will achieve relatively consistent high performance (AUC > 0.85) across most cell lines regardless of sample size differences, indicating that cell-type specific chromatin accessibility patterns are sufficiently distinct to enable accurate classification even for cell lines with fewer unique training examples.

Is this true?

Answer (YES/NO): NO